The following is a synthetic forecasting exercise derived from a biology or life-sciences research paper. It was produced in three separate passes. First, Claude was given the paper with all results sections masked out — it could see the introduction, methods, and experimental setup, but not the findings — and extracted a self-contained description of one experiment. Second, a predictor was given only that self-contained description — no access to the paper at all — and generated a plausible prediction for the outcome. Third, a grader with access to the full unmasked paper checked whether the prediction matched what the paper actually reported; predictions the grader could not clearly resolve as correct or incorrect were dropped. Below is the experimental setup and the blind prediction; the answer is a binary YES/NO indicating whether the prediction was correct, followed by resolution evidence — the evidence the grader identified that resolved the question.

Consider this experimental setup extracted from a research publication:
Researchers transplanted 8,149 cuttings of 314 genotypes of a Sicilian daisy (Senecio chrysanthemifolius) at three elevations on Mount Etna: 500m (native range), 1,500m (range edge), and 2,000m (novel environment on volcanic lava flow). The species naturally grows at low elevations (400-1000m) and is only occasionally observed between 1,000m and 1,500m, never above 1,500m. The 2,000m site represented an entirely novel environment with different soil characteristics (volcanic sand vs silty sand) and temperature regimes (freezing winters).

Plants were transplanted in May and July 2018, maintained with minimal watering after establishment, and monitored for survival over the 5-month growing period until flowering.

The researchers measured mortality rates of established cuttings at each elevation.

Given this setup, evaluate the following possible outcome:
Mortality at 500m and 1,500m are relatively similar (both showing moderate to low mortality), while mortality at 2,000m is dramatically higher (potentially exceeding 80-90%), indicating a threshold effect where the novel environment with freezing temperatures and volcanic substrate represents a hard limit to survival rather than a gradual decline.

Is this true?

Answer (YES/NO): NO